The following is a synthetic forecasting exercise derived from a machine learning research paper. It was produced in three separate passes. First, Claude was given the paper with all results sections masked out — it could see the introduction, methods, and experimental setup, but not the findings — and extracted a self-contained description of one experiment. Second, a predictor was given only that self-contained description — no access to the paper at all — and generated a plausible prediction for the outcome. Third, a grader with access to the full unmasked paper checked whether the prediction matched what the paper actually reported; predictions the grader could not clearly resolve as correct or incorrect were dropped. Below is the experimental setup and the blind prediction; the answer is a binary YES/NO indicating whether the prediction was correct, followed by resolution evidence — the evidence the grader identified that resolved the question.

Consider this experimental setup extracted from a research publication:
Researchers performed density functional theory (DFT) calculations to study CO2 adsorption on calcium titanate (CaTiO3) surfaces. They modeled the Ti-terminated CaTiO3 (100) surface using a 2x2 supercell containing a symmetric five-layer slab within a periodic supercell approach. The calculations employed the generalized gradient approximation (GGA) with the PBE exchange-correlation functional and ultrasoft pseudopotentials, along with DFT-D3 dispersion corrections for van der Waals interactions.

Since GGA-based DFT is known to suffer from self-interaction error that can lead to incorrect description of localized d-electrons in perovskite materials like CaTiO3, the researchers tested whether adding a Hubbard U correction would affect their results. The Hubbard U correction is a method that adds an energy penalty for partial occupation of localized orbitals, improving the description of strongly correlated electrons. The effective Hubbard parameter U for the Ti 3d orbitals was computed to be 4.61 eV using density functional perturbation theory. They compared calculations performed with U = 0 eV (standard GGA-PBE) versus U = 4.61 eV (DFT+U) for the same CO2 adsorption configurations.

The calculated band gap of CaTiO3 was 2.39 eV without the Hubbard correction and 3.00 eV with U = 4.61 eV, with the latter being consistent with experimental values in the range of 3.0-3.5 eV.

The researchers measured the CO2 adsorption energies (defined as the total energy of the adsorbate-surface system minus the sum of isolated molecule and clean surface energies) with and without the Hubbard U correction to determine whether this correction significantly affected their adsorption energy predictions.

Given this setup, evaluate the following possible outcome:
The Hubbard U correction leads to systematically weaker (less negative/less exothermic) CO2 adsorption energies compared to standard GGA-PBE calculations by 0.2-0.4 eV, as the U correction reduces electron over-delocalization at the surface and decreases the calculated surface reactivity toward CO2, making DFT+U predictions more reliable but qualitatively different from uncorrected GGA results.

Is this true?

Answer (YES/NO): NO